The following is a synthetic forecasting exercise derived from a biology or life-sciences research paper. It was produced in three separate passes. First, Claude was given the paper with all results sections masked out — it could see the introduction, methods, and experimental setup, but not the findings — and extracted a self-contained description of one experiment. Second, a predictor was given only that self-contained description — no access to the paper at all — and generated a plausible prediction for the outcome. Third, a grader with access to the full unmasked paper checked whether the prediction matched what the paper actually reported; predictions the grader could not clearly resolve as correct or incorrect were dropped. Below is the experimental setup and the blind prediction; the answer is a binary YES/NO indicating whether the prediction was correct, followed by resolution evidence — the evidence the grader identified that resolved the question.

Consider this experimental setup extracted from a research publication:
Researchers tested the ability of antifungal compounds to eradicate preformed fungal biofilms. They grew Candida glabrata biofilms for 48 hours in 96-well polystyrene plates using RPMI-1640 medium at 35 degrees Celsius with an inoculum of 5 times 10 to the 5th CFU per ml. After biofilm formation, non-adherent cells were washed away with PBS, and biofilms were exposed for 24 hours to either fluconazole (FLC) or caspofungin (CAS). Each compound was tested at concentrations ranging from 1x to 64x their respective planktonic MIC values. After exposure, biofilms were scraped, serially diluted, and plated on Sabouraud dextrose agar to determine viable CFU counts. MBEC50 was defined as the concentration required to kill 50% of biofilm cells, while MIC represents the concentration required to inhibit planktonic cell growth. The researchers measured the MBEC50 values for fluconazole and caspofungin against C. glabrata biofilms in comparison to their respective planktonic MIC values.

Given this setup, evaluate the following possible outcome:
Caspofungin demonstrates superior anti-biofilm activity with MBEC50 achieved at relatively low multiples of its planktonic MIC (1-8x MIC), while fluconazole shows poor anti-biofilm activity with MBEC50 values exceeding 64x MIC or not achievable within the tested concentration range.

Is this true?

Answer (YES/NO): NO